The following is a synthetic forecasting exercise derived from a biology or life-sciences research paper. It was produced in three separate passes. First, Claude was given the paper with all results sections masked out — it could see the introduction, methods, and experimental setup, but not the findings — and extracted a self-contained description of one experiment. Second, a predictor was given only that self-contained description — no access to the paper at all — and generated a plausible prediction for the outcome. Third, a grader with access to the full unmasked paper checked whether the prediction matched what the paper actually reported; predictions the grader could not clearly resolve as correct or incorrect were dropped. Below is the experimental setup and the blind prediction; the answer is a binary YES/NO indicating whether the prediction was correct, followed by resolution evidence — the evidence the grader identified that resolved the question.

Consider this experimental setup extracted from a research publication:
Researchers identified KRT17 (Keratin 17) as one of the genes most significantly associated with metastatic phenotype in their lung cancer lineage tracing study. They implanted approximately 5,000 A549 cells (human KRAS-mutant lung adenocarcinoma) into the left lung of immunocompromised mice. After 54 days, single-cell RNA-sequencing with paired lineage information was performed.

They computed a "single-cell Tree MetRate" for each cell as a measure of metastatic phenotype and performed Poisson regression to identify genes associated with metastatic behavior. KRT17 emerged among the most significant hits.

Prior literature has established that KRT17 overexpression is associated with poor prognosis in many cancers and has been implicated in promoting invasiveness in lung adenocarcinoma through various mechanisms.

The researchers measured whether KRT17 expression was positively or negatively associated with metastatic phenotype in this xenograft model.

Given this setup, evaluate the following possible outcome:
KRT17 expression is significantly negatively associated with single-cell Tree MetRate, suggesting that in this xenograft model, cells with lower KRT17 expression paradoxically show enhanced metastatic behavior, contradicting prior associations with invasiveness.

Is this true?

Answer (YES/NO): YES